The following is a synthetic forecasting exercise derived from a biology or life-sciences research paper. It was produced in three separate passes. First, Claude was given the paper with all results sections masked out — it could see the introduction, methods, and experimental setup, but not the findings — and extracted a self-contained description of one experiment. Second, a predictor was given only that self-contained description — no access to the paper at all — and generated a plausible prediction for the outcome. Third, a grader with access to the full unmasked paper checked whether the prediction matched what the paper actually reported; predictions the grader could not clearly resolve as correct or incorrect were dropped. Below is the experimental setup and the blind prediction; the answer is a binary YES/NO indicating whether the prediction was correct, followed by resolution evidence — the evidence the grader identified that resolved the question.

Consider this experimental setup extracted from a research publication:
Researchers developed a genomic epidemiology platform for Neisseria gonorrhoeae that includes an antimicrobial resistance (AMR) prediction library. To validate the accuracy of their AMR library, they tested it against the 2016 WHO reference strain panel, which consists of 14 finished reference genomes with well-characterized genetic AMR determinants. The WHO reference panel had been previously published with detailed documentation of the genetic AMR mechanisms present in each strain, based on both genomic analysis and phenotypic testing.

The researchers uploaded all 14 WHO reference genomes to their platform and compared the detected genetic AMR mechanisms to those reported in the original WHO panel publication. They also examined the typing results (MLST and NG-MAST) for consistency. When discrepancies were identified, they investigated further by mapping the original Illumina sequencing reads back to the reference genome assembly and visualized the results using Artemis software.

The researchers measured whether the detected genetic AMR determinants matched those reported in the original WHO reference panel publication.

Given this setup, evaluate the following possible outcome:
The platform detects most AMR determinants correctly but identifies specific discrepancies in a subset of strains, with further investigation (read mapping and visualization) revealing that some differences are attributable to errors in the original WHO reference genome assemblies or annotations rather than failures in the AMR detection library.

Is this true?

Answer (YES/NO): YES